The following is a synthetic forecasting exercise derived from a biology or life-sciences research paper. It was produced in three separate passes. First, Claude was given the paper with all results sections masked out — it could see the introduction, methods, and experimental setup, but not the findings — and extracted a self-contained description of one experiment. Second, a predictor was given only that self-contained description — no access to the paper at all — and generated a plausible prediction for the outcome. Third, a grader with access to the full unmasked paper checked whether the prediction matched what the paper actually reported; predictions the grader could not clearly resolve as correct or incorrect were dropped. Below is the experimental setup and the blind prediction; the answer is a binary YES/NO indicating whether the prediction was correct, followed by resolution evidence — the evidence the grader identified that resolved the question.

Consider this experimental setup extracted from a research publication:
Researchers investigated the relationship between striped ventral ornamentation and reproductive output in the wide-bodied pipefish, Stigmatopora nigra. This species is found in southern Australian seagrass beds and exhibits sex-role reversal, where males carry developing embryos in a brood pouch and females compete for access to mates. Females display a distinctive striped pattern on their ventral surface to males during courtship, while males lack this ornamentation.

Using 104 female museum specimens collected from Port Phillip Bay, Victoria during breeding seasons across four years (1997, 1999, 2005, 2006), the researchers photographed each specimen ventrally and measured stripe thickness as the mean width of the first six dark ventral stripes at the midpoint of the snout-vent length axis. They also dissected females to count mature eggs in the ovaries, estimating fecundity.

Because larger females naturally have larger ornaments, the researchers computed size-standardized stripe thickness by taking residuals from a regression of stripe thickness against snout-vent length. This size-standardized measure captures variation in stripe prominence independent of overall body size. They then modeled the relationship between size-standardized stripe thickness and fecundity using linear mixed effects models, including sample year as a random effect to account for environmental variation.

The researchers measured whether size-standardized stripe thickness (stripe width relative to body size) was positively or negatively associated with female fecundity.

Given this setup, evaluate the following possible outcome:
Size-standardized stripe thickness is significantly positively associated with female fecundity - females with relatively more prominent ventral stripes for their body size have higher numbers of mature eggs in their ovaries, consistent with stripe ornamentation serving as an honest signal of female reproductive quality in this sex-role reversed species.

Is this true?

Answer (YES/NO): NO